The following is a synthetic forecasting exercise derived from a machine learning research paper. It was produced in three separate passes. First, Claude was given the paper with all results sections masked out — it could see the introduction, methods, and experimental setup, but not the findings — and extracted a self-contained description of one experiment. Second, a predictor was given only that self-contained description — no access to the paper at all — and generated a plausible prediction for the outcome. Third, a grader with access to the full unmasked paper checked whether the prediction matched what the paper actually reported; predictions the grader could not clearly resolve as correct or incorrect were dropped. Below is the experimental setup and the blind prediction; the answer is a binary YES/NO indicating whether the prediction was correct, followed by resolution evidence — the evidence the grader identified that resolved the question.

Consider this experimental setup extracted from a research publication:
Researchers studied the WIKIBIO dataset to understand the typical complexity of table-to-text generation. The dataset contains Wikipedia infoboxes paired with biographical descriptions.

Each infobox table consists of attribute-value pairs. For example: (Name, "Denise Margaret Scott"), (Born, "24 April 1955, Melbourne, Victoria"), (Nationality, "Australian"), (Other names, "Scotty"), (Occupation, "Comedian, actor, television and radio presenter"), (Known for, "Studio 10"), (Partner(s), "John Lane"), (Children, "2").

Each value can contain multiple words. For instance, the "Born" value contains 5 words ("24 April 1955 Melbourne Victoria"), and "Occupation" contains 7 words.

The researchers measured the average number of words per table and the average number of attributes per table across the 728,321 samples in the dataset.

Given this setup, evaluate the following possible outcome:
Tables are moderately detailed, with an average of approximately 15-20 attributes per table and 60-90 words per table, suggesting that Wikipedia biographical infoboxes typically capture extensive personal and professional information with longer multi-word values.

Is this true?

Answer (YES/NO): NO